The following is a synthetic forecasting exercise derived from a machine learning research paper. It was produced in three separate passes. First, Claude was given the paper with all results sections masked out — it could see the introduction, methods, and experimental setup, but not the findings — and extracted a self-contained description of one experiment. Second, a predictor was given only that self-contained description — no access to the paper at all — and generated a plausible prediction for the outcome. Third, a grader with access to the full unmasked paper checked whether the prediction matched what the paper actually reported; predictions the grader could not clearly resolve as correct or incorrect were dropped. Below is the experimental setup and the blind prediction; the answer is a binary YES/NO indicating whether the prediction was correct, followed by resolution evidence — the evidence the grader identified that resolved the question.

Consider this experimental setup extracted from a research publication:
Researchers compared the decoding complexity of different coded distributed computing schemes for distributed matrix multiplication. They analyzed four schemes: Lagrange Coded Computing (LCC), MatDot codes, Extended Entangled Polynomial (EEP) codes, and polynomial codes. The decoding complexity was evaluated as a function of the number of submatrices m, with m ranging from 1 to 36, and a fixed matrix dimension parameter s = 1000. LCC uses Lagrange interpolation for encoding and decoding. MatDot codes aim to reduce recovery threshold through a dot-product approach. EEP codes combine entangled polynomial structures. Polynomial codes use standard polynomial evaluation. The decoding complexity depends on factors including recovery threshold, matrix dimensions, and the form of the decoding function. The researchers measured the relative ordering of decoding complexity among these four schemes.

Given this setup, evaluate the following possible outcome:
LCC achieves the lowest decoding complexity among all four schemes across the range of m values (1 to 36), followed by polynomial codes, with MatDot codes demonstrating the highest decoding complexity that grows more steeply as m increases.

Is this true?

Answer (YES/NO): NO